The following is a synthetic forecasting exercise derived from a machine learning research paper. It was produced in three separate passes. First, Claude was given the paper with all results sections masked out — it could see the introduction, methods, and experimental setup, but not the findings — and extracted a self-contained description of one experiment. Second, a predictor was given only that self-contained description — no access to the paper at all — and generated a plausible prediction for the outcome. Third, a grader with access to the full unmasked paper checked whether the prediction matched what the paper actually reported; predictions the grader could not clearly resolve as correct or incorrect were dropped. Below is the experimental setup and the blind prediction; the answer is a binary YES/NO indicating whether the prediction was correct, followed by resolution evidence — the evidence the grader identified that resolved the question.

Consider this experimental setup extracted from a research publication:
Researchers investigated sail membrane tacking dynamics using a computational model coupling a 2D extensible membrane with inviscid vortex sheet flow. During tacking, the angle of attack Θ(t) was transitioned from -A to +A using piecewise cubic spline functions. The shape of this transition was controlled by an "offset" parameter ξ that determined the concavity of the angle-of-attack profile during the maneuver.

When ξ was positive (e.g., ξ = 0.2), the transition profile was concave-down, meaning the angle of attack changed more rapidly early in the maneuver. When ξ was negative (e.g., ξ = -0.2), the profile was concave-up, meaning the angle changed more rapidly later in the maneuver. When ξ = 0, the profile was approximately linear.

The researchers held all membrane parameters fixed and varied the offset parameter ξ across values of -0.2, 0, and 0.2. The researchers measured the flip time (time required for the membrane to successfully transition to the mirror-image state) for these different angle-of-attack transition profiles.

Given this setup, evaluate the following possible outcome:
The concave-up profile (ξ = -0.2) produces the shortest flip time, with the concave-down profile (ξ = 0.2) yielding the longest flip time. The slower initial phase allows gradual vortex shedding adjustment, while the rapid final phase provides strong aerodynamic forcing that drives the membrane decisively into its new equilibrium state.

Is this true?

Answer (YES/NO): NO